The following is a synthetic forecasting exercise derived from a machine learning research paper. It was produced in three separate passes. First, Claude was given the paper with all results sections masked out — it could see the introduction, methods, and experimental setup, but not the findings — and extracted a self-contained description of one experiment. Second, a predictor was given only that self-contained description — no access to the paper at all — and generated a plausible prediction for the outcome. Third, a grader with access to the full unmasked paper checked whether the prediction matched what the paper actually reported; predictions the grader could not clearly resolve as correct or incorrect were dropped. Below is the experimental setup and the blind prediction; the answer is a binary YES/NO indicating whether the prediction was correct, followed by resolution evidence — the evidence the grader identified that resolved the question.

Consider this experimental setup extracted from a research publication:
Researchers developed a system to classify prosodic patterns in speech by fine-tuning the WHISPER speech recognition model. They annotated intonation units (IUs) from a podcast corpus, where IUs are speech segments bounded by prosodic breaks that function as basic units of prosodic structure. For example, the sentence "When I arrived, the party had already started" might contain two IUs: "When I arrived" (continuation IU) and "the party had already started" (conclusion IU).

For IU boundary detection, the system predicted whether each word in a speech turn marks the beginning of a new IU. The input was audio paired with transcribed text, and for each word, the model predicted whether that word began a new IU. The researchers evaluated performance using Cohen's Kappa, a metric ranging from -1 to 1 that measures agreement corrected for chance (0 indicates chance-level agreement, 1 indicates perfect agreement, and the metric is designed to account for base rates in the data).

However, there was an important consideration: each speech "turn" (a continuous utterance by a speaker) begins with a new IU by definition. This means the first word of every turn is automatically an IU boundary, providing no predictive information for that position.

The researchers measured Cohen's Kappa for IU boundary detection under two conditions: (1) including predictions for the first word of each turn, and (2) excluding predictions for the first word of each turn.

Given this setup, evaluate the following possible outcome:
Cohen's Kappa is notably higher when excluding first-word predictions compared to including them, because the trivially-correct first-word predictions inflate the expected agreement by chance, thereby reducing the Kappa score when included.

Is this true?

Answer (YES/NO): NO